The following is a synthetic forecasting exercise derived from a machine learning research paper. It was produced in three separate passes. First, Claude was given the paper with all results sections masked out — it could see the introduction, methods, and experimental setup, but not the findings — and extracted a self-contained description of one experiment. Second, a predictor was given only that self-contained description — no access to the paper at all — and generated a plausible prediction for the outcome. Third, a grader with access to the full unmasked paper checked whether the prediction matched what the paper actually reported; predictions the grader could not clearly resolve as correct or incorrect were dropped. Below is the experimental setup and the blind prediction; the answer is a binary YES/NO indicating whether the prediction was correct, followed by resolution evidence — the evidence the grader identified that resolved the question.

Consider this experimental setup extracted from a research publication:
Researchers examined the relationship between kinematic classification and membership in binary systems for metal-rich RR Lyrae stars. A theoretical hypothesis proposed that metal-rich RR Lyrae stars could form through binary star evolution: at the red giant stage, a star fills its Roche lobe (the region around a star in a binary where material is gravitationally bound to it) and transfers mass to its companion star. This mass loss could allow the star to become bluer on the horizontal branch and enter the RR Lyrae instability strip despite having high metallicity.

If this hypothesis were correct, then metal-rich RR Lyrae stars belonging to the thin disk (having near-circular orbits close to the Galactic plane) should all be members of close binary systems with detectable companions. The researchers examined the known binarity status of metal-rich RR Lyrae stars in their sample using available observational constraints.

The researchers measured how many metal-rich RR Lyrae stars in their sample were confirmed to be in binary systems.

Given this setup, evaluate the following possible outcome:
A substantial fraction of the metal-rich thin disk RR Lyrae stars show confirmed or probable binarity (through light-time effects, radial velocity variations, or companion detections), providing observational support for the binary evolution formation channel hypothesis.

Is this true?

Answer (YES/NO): NO